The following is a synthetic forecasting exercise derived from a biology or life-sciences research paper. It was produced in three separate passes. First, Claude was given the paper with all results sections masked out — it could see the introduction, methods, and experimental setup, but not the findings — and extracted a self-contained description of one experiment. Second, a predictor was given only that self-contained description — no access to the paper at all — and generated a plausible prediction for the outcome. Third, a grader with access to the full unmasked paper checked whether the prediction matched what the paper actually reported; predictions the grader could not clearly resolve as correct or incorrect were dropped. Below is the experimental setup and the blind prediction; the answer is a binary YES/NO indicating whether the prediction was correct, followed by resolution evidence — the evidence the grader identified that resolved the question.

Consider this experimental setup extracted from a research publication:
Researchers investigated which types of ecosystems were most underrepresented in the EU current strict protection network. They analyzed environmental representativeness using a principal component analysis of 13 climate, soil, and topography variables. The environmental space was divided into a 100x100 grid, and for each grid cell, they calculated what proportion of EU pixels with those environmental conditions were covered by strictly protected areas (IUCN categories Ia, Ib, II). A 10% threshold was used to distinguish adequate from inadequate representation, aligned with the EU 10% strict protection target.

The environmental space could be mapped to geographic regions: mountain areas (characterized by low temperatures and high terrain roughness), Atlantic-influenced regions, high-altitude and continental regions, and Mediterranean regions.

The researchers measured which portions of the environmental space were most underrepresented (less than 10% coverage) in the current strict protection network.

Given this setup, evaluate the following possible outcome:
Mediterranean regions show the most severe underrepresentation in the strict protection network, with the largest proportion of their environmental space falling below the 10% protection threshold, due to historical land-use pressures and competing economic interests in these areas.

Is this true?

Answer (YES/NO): NO